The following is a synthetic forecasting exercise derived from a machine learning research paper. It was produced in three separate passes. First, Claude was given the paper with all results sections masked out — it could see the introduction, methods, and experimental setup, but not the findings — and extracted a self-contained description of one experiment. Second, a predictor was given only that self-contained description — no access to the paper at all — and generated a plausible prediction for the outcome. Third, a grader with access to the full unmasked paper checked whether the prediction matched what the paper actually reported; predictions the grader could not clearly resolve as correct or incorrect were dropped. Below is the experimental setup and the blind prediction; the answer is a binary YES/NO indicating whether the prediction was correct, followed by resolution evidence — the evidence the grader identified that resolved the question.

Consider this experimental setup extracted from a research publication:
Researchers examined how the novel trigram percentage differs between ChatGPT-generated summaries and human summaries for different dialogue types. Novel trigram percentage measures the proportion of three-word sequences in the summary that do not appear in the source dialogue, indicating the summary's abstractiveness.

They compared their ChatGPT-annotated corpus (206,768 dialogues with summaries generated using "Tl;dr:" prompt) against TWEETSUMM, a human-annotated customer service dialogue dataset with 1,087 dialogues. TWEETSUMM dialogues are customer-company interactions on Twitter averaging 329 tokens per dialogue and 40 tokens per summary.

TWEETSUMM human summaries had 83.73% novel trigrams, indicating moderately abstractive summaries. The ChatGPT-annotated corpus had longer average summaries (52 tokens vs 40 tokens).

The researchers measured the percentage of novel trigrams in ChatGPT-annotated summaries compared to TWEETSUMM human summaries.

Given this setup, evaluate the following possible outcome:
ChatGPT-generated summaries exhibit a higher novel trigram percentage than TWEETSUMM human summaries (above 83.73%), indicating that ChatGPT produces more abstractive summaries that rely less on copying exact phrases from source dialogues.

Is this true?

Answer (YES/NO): YES